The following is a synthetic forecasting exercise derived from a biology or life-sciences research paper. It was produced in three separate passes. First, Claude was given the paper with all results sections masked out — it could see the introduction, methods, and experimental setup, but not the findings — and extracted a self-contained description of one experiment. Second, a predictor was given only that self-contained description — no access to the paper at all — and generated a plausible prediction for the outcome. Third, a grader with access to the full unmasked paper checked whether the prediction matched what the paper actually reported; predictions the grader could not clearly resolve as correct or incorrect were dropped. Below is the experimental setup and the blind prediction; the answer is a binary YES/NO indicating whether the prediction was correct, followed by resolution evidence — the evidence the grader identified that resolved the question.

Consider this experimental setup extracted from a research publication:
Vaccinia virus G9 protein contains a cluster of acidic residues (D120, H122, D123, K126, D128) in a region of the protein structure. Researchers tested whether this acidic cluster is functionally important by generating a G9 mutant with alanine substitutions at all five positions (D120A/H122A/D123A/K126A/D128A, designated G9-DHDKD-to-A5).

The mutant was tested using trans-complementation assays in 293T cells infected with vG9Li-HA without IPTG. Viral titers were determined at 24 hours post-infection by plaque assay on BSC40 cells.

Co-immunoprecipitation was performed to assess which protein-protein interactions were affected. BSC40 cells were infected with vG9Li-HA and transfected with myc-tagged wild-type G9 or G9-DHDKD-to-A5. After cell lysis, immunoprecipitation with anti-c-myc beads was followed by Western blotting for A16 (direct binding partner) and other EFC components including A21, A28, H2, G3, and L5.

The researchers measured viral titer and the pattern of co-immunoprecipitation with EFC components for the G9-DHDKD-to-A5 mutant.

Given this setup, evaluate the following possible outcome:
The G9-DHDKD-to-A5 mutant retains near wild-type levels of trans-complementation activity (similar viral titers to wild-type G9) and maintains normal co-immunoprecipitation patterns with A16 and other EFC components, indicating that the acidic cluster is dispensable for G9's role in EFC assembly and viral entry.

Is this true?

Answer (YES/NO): NO